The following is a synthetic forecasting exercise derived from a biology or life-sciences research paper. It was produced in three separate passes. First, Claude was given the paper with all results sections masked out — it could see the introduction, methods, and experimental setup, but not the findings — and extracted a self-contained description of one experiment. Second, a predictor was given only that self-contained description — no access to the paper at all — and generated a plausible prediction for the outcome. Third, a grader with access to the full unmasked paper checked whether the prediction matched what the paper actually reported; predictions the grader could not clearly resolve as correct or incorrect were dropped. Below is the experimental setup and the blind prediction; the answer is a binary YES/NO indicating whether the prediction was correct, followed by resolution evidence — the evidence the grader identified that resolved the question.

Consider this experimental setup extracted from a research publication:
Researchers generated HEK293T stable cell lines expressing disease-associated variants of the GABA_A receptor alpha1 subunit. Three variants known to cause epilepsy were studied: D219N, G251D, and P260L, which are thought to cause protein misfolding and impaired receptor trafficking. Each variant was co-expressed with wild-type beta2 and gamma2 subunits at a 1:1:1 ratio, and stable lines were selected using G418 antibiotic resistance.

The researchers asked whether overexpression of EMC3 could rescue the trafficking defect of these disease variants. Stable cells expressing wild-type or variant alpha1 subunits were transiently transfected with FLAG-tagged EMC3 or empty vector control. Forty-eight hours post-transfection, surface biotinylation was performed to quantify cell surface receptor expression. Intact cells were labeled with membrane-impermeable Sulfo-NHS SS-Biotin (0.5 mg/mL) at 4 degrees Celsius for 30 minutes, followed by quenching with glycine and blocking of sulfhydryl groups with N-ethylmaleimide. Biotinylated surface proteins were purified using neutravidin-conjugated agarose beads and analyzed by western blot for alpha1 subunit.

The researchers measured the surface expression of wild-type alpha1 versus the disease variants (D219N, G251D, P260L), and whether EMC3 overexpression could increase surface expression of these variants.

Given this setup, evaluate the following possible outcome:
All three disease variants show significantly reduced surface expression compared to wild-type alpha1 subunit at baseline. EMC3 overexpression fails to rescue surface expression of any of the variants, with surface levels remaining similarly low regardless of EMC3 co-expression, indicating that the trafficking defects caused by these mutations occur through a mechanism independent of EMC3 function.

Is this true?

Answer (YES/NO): NO